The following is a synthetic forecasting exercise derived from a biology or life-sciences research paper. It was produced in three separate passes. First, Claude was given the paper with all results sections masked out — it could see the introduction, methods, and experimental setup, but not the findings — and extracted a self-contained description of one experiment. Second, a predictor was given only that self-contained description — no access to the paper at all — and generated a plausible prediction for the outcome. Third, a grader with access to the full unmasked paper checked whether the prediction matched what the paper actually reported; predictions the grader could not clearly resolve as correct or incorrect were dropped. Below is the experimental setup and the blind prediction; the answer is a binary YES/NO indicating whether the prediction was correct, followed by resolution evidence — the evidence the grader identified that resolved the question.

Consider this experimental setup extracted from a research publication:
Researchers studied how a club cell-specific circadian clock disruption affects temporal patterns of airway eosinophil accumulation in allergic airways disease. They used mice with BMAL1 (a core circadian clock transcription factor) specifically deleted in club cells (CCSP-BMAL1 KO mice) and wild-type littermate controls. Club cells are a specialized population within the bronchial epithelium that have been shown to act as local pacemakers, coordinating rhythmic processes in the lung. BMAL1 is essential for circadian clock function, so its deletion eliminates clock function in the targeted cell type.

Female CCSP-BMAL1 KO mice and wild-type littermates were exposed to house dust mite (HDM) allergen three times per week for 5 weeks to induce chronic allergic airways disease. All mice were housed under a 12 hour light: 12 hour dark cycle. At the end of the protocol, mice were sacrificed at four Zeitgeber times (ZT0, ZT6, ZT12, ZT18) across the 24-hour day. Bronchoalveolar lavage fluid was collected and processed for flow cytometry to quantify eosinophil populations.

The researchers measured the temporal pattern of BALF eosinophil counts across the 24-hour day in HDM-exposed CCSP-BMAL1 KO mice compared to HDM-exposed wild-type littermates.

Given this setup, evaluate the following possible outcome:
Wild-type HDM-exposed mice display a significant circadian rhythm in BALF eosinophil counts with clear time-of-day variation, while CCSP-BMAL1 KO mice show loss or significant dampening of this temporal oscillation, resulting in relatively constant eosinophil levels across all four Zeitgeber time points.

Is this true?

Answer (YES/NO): YES